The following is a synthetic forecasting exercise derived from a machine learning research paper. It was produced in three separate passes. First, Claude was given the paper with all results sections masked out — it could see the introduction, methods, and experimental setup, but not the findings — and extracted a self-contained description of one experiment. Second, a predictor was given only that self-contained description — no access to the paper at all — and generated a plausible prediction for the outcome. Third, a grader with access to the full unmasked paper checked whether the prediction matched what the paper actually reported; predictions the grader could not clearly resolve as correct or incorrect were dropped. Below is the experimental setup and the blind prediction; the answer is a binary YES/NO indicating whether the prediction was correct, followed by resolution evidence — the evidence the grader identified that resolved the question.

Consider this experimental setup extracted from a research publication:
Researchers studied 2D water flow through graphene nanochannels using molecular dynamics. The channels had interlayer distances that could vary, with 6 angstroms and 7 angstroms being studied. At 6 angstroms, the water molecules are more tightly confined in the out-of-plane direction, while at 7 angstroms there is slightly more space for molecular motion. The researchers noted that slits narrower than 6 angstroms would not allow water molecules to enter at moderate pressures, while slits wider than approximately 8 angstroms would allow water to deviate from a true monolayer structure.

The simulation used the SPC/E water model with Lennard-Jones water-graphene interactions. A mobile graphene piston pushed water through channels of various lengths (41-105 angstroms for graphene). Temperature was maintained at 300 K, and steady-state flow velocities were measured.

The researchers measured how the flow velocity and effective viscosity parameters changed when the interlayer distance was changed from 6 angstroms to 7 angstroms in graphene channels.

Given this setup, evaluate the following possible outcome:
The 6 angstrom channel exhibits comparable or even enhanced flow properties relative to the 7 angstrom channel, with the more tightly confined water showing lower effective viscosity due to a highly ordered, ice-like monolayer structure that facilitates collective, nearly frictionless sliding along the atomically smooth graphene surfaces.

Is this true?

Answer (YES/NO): YES